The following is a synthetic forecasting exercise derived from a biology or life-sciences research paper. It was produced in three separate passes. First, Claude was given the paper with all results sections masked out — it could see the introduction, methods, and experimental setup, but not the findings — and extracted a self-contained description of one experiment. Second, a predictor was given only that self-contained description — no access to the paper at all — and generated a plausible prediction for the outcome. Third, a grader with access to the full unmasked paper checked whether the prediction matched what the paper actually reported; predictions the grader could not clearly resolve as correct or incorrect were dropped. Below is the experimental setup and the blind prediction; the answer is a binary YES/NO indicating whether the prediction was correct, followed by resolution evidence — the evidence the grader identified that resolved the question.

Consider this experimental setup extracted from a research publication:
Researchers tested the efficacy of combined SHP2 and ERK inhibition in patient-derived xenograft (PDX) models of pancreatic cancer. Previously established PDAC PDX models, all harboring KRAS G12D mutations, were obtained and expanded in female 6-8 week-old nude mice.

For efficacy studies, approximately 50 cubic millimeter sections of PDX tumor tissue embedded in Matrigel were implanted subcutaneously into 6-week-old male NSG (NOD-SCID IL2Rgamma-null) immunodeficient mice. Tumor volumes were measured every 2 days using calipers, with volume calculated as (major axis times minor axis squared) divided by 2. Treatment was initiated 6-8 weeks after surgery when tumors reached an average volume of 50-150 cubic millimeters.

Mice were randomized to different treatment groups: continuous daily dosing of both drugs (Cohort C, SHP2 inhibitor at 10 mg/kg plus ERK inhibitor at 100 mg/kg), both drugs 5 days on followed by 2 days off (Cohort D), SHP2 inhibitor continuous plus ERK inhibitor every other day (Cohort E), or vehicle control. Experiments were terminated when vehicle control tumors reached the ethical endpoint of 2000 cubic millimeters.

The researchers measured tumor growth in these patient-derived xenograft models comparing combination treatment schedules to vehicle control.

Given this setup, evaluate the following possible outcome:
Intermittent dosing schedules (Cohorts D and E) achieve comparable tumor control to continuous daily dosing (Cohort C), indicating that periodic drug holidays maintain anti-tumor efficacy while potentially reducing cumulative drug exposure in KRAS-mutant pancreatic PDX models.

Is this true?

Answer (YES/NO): NO